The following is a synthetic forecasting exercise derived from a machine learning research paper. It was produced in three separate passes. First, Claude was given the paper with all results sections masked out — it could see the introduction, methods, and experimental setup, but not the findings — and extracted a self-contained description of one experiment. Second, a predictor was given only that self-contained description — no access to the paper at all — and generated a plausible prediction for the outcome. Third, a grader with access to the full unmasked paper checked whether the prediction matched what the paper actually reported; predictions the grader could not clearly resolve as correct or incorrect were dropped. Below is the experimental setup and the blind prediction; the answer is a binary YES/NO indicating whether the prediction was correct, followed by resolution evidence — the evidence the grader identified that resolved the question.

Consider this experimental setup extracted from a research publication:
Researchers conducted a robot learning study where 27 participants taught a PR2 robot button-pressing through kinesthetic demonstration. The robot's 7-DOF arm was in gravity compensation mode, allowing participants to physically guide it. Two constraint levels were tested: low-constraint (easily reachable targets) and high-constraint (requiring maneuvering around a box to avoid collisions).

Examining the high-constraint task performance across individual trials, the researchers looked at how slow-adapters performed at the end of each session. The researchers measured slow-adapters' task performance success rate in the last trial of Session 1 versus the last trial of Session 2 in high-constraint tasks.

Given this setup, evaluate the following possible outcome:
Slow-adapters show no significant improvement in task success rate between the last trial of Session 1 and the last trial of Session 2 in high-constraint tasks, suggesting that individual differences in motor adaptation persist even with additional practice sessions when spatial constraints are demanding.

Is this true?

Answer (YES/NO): NO